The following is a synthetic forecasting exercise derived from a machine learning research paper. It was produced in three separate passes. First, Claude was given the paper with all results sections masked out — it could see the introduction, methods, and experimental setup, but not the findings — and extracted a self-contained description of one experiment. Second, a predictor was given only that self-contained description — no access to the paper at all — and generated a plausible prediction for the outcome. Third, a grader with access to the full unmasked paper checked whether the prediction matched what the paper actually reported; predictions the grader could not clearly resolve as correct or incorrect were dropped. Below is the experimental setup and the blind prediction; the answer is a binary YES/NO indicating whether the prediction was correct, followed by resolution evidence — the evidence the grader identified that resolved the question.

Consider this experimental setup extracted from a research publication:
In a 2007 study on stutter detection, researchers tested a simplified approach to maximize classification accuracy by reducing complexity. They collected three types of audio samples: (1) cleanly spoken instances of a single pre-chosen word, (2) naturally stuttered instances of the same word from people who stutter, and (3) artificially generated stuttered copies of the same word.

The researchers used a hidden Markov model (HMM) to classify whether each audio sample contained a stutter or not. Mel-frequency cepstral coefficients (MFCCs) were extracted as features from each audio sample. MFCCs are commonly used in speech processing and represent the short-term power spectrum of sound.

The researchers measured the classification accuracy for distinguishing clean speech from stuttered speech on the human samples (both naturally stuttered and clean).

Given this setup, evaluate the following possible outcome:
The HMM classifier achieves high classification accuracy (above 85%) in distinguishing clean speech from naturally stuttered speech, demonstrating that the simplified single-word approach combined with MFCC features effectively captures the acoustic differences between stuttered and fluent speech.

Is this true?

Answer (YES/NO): YES